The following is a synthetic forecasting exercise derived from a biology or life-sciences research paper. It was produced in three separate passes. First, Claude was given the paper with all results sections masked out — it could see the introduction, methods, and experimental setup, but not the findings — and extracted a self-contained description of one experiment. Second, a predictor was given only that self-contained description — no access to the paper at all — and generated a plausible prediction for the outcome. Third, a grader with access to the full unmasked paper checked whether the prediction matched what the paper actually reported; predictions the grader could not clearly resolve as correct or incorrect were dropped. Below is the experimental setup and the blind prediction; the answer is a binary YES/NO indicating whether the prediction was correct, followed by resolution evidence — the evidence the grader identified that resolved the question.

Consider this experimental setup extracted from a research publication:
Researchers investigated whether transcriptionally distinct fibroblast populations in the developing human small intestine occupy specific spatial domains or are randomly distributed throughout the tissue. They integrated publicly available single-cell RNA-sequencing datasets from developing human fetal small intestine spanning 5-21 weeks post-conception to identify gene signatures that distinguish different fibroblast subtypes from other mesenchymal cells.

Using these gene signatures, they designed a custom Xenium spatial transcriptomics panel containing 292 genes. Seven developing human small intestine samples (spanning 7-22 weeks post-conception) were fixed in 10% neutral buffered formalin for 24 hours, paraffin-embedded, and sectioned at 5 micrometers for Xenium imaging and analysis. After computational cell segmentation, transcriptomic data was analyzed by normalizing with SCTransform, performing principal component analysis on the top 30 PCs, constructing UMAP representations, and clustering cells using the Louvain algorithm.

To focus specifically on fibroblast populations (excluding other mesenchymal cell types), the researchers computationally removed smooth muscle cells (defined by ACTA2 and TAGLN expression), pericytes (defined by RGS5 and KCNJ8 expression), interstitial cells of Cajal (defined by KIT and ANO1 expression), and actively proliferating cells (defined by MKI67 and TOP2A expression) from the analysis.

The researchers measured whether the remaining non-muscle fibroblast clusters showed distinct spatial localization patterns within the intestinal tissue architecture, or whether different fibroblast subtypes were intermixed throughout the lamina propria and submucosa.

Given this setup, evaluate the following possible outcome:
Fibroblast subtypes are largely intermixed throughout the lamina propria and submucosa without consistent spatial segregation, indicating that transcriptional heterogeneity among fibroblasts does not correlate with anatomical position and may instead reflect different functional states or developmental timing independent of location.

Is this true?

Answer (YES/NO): NO